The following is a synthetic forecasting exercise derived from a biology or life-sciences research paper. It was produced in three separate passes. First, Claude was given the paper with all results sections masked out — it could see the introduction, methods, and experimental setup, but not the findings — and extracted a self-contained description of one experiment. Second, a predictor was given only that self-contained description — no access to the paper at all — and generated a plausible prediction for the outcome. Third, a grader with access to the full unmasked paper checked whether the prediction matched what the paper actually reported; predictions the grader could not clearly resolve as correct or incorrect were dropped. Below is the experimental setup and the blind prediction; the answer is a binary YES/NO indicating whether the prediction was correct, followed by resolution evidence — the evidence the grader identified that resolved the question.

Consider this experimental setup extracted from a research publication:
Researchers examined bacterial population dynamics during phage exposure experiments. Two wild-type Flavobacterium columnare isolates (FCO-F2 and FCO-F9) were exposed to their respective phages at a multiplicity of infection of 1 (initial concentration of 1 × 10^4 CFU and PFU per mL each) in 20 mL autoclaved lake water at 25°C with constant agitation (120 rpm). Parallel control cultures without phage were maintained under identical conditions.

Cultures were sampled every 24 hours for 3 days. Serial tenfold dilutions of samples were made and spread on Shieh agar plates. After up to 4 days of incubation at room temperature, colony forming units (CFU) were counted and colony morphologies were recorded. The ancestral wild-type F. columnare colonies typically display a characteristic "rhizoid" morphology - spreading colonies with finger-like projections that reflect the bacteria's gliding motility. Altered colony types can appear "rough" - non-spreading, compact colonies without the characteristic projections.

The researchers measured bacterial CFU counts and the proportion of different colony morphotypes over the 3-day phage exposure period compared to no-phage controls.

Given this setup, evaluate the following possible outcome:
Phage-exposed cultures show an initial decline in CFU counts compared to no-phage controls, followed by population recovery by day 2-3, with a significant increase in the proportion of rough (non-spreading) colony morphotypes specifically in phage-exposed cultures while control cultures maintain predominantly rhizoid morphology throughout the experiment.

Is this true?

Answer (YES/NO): YES